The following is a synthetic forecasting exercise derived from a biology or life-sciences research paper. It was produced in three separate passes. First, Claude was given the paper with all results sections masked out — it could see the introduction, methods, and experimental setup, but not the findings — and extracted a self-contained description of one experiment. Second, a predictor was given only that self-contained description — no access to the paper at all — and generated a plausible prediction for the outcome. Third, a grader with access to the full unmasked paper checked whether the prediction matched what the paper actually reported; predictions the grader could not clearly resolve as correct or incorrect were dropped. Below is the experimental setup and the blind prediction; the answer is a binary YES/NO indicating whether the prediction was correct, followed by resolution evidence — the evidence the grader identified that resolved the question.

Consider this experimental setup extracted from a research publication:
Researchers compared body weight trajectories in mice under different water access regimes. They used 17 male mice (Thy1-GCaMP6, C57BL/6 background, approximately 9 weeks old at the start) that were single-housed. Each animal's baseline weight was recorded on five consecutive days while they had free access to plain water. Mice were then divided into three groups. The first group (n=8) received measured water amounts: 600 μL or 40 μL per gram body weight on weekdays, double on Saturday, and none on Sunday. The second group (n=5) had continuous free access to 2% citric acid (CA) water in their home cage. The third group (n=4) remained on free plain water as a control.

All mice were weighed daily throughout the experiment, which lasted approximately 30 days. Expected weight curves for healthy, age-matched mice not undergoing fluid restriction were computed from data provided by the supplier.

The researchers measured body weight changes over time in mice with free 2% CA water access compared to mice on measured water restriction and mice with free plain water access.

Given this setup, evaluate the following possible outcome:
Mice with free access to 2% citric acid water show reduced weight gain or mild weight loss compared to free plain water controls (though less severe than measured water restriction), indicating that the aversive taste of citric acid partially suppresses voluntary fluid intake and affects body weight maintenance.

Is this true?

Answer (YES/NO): YES